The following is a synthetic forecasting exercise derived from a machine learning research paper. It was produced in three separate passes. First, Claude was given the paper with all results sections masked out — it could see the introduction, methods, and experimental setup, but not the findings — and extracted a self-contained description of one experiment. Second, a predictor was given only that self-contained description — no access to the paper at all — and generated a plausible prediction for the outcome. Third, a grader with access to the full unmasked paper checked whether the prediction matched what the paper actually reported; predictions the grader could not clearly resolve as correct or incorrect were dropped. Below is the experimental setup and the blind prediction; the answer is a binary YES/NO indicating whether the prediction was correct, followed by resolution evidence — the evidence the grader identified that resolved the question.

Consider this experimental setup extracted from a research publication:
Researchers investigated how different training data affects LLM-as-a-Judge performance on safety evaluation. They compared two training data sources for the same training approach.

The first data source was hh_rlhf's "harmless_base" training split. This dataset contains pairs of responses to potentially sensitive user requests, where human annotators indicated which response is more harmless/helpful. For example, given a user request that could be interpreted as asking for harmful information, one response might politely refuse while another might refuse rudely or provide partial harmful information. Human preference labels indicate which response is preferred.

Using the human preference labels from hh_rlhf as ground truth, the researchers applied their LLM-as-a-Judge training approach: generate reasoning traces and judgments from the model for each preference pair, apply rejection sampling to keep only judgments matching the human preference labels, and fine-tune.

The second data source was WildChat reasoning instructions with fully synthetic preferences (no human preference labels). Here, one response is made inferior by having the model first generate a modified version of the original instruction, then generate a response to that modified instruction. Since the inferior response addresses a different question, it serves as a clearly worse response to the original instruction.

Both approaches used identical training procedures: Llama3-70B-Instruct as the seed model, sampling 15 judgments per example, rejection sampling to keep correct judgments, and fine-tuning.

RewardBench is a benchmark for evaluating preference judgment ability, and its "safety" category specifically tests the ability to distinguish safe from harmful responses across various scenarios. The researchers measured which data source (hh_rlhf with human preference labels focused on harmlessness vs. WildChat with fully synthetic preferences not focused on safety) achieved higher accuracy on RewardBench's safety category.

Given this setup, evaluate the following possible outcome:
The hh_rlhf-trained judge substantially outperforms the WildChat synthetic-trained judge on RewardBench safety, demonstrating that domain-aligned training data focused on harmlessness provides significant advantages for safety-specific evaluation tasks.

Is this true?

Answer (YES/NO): NO